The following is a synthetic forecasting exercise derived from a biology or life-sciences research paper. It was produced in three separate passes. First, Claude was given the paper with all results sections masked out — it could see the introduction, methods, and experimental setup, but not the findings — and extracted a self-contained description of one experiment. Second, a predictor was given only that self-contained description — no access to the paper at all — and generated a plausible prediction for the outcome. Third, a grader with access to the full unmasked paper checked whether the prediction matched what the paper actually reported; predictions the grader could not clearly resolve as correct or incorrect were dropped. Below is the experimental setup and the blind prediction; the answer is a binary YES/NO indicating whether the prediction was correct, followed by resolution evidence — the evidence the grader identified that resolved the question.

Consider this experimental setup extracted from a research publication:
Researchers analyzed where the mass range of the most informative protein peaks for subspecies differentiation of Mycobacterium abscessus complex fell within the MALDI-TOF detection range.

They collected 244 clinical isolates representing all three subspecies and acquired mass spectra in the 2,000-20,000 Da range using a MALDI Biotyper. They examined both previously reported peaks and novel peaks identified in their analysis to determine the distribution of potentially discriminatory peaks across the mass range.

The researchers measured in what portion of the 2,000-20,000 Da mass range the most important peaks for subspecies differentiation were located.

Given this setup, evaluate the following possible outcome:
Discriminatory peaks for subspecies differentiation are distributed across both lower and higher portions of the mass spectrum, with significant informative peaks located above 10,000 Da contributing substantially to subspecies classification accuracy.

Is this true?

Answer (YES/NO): NO